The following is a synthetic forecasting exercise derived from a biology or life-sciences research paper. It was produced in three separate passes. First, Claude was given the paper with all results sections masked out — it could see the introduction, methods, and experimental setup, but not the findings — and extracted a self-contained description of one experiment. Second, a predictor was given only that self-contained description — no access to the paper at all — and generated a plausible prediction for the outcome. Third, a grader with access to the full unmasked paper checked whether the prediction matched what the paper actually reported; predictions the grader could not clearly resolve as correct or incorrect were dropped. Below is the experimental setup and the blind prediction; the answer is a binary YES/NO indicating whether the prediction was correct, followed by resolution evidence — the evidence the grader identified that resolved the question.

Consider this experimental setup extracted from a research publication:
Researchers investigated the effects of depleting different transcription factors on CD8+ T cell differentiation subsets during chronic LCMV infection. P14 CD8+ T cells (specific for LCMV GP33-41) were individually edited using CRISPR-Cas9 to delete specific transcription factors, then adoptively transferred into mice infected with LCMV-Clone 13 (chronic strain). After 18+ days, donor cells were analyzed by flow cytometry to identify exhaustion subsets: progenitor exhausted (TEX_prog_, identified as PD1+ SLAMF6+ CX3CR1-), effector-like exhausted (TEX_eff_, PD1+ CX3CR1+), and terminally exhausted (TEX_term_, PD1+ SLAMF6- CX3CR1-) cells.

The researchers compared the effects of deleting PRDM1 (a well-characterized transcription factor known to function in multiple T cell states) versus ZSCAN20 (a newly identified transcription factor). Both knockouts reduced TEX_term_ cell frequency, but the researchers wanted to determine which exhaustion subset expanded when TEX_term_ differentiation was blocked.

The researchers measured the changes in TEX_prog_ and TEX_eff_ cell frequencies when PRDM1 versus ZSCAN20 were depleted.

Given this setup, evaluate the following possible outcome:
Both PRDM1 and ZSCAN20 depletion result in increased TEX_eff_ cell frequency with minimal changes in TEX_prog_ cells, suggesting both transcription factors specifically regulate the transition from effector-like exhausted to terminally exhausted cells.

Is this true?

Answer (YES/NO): NO